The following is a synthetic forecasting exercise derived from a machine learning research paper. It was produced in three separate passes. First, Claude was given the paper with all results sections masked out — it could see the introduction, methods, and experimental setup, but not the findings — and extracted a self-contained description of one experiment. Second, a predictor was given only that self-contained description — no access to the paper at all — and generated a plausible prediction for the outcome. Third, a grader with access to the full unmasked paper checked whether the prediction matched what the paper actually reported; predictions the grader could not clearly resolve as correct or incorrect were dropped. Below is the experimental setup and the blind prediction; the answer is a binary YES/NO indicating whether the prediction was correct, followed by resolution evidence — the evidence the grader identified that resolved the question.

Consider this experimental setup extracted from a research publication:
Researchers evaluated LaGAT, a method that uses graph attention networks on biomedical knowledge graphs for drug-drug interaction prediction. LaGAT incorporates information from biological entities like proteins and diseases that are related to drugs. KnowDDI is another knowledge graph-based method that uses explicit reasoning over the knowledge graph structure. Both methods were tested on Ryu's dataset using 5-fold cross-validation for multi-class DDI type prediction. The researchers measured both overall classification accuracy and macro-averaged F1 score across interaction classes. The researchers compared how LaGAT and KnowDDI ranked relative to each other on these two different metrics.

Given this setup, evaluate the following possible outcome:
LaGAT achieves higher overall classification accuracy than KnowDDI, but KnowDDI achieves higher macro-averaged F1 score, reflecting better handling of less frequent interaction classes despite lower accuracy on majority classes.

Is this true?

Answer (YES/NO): YES